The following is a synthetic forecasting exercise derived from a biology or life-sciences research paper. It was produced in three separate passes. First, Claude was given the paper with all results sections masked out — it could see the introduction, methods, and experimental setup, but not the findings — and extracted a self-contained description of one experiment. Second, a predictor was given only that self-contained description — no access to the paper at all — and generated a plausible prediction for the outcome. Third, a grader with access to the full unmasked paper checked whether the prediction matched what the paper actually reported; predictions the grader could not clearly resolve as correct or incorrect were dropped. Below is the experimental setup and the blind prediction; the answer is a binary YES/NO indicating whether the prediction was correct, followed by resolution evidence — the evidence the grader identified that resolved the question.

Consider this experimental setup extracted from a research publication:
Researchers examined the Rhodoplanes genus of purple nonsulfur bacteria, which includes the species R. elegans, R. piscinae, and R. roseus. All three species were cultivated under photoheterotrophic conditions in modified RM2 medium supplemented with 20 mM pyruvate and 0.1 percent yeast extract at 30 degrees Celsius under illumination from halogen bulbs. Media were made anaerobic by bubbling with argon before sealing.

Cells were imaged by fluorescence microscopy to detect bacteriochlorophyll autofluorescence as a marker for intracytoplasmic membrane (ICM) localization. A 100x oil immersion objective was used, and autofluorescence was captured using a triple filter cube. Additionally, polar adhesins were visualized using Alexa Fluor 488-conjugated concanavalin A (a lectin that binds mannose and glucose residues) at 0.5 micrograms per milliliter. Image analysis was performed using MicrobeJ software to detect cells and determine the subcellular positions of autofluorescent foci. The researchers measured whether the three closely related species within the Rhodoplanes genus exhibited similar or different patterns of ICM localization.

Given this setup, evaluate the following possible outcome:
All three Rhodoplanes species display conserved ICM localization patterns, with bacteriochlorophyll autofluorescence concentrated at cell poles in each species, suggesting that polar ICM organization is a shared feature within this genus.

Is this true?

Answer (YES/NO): YES